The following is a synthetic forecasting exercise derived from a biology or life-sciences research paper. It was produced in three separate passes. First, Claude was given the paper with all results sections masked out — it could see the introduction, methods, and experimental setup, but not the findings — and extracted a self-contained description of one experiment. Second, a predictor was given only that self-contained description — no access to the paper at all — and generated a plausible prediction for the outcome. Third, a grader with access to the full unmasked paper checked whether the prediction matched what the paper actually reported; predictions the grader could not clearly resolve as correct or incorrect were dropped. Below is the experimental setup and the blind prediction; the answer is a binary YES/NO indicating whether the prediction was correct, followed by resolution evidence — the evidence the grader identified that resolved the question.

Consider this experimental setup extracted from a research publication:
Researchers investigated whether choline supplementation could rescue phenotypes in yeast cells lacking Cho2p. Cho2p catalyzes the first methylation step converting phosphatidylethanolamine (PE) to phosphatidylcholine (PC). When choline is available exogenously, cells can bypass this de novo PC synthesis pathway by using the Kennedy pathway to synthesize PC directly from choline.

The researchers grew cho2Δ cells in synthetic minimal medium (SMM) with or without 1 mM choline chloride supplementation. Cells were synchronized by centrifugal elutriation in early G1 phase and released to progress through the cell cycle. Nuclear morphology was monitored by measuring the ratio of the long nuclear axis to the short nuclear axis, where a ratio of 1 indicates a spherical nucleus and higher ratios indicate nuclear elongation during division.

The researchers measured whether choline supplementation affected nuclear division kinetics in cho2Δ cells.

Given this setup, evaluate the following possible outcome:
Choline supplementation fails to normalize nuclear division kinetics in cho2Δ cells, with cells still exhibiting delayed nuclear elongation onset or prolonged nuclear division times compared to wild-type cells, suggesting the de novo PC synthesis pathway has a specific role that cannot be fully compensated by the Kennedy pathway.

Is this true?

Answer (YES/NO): YES